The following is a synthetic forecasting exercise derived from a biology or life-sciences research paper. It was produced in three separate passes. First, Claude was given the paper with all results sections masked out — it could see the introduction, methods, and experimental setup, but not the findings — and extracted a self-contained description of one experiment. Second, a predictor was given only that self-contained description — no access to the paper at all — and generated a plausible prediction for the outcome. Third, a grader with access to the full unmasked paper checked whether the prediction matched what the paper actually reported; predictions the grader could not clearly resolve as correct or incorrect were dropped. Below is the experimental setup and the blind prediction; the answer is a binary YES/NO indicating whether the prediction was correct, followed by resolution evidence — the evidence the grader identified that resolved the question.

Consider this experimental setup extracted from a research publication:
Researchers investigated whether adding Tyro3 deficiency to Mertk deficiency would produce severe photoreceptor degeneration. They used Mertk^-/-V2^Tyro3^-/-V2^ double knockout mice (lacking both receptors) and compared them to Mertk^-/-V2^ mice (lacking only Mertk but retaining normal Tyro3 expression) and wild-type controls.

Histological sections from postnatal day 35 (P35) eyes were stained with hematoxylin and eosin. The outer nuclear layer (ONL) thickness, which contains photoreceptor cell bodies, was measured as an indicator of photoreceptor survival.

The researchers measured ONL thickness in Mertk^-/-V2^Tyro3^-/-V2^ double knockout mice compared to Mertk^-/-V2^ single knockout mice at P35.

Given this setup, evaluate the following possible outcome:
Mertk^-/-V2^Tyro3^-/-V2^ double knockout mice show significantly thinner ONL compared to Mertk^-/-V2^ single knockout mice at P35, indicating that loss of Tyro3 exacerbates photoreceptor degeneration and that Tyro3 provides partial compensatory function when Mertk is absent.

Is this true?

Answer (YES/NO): YES